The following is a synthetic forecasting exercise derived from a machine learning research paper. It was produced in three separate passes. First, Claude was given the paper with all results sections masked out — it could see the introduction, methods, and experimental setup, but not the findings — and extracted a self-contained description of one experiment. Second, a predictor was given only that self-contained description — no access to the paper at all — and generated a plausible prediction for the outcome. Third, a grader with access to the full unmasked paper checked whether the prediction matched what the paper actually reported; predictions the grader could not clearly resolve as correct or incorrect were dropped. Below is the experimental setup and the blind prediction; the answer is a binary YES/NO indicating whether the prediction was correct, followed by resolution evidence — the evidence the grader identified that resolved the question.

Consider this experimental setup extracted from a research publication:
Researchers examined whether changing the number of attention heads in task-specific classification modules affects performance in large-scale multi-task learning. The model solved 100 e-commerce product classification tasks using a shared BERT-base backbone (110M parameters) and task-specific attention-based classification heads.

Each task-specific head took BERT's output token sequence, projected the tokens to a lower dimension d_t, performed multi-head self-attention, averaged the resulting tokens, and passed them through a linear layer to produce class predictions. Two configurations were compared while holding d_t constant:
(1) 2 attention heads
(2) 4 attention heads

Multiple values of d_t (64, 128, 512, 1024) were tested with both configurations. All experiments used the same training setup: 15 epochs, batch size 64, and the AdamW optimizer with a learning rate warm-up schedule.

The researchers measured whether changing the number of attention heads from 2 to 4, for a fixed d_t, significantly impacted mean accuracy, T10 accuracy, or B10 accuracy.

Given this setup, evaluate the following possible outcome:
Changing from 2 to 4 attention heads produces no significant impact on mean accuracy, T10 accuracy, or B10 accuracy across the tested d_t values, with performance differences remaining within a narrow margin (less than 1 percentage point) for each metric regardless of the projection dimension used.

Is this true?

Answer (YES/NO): NO